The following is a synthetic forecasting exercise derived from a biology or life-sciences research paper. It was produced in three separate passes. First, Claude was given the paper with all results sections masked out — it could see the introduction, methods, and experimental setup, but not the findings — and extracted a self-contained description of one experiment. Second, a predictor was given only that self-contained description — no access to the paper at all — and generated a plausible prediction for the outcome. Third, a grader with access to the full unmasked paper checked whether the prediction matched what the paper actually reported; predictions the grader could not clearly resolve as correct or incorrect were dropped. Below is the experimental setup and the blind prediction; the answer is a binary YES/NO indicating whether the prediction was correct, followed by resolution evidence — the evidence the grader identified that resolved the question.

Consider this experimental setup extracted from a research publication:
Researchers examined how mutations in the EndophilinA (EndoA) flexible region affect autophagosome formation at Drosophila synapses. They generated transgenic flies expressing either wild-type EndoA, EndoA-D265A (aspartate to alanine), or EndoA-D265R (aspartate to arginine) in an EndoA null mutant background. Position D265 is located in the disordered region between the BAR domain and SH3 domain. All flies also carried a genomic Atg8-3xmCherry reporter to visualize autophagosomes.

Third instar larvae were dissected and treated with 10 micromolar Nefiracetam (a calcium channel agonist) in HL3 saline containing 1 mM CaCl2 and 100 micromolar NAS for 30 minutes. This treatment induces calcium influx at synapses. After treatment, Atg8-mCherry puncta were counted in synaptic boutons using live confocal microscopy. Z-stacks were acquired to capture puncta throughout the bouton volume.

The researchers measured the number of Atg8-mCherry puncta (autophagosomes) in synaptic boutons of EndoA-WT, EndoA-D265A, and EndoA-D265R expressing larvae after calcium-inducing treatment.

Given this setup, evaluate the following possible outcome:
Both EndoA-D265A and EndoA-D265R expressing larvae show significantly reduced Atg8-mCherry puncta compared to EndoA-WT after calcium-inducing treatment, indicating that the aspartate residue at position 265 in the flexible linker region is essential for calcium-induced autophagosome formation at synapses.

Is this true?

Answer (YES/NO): NO